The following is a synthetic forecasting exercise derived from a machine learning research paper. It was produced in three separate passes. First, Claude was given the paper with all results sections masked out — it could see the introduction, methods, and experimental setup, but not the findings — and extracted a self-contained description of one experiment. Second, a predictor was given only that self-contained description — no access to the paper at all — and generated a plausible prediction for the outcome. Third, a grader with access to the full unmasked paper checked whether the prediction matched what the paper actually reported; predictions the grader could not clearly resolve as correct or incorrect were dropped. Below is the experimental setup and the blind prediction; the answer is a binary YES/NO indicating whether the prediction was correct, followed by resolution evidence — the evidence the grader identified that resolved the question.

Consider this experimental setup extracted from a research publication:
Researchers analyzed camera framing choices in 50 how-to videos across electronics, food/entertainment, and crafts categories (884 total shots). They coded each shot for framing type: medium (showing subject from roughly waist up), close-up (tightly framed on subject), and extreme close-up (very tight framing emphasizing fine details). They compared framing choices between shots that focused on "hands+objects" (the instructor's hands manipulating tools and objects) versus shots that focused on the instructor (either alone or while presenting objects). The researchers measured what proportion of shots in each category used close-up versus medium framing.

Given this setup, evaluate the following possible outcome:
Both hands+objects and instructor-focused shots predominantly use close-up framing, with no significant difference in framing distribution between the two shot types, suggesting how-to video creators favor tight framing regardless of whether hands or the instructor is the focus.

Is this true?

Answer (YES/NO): NO